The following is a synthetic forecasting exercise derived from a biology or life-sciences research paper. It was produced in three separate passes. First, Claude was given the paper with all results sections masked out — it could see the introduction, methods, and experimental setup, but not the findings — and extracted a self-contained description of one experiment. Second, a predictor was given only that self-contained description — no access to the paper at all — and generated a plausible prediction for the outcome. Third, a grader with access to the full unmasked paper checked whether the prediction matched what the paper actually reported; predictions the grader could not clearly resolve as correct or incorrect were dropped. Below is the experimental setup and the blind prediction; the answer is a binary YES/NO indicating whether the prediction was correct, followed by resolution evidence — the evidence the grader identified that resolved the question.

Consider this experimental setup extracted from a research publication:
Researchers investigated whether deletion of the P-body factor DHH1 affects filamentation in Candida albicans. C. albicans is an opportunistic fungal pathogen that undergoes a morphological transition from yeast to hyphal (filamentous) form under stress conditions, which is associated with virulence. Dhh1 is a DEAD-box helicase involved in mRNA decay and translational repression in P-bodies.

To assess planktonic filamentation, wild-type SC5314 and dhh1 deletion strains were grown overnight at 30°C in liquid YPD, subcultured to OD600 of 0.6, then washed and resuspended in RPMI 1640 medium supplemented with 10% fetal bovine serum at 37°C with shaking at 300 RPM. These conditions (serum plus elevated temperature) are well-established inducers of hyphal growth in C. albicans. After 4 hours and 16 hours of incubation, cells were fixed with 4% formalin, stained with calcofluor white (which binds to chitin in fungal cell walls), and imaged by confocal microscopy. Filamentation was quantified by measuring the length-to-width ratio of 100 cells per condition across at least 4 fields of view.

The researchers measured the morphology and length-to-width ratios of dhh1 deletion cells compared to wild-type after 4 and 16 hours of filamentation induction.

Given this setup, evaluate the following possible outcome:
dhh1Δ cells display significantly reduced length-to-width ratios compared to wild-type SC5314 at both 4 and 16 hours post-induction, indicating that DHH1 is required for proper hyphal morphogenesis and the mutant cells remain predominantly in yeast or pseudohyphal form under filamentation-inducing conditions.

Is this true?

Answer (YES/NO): NO